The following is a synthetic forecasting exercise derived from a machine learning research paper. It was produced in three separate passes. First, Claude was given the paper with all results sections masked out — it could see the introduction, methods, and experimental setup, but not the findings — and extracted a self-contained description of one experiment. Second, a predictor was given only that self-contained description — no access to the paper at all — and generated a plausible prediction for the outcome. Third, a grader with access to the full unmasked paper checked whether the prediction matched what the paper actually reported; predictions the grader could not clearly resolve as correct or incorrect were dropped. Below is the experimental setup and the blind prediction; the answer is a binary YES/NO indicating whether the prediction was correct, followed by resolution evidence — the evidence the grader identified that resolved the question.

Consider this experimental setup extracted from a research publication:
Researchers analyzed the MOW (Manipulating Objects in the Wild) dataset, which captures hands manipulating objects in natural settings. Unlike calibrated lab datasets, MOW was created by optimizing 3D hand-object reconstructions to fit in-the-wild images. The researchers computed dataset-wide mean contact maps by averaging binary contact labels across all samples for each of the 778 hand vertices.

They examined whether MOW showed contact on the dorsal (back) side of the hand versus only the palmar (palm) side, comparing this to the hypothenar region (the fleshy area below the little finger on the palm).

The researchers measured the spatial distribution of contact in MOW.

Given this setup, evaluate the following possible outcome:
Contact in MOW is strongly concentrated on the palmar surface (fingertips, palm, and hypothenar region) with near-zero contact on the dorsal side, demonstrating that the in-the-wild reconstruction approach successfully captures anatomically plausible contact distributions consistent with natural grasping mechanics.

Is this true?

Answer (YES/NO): YES